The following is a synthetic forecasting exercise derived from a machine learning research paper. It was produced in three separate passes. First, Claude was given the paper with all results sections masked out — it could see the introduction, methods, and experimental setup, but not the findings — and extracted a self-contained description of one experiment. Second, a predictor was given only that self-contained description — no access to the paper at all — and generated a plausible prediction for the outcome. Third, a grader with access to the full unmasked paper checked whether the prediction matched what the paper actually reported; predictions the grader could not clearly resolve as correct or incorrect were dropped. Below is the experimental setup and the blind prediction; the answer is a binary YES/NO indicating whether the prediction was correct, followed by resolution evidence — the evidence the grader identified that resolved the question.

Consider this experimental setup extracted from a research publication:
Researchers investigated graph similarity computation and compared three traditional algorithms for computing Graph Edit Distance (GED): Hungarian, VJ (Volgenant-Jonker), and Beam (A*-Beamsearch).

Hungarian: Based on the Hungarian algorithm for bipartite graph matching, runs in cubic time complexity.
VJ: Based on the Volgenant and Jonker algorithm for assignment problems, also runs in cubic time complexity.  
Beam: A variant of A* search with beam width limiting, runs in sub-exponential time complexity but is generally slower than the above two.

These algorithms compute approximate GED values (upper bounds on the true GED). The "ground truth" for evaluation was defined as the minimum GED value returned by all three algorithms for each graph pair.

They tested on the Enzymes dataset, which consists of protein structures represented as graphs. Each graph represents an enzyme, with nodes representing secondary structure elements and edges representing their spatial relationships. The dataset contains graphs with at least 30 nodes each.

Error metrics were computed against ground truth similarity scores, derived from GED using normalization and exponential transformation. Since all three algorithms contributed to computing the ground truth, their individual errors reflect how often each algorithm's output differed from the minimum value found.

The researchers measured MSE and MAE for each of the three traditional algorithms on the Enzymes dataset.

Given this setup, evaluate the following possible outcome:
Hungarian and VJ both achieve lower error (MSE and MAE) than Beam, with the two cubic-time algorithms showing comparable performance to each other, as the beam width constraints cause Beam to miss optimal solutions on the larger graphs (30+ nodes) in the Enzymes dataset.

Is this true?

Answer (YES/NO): NO